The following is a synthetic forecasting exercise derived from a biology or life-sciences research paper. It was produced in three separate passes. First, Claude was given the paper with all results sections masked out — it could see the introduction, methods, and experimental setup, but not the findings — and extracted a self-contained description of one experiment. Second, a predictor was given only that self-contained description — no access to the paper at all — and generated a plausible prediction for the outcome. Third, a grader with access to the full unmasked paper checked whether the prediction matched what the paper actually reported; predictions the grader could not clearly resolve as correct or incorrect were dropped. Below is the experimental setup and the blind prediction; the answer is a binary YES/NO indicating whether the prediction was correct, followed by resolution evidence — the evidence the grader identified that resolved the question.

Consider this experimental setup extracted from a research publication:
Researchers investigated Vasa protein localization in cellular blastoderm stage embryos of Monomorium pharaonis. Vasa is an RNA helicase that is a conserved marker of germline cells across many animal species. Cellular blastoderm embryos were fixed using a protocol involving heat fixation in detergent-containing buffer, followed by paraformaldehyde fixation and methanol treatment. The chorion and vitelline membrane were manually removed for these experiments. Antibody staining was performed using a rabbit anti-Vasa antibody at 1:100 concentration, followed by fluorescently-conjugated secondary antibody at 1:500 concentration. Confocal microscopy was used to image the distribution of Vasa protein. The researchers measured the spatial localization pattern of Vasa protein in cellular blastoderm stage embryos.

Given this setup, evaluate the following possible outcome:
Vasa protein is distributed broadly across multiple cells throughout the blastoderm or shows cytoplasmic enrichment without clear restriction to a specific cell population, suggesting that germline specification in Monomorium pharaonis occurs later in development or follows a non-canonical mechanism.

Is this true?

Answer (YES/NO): NO